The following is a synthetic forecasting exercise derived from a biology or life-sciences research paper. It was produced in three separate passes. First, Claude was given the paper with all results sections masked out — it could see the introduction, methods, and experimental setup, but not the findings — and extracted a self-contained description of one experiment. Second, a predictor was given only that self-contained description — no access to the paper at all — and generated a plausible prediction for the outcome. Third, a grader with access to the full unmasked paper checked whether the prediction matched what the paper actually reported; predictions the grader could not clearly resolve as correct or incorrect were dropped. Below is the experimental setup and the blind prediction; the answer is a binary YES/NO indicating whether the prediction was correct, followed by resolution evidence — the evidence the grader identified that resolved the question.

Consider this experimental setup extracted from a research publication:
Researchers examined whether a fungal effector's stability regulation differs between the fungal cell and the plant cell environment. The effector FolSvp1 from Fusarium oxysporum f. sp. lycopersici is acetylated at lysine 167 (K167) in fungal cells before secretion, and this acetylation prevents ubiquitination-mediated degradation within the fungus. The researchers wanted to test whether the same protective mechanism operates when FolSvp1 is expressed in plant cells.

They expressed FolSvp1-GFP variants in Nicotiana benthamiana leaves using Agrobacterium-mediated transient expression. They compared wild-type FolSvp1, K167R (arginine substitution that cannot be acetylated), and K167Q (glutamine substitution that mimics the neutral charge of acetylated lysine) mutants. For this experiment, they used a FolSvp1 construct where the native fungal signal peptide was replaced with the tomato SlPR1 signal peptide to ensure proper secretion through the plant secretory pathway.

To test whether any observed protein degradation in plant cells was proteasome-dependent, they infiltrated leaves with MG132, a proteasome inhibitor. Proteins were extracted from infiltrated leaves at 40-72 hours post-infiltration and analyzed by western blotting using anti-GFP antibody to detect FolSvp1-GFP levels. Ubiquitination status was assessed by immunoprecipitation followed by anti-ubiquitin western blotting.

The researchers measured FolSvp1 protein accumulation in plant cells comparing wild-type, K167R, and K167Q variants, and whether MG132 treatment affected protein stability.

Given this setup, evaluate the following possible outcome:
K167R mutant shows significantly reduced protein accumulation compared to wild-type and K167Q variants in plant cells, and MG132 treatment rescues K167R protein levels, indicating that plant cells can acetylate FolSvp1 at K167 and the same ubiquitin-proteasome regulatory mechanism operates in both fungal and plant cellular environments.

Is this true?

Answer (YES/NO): NO